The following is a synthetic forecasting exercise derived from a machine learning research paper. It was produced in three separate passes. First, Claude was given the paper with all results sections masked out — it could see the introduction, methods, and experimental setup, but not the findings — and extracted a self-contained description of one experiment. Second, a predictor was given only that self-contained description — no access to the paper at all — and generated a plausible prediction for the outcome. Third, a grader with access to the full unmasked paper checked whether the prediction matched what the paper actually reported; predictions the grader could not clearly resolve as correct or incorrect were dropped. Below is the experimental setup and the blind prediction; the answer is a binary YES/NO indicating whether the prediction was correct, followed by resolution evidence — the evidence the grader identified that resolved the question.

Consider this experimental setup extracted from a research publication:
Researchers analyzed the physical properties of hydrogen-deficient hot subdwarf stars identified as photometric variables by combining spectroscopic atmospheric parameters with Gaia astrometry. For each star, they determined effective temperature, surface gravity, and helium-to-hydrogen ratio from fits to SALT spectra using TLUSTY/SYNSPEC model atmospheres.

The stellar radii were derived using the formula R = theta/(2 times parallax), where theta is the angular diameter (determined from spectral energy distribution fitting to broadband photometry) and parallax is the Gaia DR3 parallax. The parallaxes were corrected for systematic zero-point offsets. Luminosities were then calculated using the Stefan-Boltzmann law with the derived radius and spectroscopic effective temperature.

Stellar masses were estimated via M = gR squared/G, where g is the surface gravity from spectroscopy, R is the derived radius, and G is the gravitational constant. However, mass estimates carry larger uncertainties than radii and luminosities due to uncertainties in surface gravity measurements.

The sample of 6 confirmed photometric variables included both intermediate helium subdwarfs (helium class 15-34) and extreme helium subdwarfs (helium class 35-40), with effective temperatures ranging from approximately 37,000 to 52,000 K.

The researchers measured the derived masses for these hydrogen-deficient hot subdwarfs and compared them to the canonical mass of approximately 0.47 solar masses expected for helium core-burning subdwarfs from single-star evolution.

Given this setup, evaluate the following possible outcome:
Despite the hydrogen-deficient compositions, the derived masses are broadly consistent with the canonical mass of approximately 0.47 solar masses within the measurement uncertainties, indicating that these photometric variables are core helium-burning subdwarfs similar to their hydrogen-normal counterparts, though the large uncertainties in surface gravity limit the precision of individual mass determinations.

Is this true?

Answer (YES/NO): NO